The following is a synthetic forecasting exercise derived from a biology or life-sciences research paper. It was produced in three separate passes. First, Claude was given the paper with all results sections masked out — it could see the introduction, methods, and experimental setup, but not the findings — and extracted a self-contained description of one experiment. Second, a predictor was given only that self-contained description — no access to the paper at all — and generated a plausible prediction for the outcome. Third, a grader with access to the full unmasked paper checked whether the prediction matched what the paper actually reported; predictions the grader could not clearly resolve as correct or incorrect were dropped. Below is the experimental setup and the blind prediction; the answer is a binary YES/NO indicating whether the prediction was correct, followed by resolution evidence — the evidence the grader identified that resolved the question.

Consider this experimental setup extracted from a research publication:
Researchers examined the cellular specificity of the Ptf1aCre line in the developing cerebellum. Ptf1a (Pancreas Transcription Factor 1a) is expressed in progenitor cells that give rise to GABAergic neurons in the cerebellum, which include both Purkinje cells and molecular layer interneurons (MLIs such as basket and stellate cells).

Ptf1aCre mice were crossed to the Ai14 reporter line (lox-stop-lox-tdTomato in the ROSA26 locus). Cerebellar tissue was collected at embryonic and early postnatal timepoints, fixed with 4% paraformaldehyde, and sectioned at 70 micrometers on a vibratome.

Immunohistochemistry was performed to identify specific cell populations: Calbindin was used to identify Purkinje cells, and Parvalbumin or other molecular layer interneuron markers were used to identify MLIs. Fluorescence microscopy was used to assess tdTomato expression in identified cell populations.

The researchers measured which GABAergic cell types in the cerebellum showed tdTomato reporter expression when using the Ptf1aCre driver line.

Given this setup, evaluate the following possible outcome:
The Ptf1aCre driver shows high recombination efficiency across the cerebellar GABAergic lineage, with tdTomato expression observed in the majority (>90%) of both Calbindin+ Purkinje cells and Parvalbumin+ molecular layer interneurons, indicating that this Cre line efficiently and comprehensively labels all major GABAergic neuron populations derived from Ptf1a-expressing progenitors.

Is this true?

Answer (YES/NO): YES